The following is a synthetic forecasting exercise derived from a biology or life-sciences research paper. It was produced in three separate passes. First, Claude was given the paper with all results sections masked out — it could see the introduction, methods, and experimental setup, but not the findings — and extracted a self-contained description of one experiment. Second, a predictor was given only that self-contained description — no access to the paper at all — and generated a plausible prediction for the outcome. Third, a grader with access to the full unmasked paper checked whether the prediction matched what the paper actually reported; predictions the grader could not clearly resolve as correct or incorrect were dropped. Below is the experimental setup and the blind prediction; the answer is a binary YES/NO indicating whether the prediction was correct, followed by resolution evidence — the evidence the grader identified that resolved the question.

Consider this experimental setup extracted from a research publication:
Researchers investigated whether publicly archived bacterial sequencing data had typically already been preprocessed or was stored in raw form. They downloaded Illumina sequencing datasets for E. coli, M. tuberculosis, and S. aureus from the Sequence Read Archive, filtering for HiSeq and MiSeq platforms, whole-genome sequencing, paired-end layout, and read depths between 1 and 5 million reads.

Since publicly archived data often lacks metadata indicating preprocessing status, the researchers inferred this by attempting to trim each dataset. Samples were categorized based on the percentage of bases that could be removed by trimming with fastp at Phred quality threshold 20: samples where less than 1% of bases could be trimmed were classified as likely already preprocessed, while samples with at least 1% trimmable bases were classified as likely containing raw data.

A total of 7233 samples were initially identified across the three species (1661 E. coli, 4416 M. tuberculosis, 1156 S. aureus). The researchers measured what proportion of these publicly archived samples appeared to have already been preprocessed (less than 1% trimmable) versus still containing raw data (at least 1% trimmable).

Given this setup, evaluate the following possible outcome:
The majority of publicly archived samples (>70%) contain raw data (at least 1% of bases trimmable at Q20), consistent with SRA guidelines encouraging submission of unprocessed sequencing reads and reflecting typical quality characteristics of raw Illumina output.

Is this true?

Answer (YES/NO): YES